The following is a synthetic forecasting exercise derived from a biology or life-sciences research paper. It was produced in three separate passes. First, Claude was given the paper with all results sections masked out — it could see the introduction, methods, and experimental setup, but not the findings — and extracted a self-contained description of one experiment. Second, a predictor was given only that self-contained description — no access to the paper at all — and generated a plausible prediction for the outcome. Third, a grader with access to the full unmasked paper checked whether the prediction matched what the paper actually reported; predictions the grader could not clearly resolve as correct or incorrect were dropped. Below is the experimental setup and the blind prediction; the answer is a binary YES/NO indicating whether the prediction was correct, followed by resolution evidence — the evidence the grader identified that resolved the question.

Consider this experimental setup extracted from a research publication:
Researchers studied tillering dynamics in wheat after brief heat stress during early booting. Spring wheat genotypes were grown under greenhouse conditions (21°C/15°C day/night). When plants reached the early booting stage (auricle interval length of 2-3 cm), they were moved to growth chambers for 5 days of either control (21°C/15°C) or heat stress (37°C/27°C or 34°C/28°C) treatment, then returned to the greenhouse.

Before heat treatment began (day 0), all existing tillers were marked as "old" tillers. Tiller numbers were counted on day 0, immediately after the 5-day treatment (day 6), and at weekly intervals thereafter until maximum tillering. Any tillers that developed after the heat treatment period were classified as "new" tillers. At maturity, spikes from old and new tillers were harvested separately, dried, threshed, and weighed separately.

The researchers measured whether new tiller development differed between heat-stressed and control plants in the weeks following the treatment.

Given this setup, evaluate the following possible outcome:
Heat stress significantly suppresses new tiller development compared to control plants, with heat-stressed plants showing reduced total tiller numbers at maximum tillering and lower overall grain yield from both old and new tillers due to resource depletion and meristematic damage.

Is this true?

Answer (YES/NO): NO